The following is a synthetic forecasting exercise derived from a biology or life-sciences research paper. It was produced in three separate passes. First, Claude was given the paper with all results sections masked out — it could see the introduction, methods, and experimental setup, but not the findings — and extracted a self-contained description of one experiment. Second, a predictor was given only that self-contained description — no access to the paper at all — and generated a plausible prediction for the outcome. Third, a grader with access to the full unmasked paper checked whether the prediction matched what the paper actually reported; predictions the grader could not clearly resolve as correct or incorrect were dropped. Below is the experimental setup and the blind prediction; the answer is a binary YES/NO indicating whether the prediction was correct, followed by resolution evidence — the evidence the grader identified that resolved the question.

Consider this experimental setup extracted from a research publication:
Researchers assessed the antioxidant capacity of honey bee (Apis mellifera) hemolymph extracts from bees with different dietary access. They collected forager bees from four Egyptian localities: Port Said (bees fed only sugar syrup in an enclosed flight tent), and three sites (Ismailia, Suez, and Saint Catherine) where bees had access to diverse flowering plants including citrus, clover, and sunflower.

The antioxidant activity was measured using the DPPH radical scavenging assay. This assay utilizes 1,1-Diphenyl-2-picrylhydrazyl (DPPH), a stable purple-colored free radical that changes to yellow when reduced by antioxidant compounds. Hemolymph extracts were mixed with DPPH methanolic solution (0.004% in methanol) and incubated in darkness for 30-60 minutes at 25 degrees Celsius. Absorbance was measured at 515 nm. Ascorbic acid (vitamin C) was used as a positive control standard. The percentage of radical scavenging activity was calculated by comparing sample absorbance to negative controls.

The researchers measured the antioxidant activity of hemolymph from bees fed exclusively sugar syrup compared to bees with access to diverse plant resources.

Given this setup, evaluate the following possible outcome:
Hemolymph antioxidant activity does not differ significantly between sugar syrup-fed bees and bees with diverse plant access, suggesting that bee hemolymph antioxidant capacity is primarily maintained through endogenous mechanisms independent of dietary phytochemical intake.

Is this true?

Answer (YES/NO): NO